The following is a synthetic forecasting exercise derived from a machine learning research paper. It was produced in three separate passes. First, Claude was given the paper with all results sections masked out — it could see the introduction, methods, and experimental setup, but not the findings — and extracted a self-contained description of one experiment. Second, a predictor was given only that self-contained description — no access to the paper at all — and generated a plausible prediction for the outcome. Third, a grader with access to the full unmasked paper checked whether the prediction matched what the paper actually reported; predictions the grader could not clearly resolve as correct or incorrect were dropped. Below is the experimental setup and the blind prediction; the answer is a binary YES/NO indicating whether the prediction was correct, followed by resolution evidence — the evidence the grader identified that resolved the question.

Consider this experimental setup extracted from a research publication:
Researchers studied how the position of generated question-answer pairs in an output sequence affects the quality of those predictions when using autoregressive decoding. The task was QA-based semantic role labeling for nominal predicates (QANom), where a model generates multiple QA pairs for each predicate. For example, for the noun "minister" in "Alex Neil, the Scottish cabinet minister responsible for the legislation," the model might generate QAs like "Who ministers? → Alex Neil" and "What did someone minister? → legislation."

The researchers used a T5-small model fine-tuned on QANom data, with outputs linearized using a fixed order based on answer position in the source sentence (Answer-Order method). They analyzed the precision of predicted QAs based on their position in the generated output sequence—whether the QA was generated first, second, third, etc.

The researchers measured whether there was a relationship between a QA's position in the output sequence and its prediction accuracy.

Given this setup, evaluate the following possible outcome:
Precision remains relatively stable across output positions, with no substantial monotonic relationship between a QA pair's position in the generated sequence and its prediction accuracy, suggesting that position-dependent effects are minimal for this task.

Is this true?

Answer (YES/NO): NO